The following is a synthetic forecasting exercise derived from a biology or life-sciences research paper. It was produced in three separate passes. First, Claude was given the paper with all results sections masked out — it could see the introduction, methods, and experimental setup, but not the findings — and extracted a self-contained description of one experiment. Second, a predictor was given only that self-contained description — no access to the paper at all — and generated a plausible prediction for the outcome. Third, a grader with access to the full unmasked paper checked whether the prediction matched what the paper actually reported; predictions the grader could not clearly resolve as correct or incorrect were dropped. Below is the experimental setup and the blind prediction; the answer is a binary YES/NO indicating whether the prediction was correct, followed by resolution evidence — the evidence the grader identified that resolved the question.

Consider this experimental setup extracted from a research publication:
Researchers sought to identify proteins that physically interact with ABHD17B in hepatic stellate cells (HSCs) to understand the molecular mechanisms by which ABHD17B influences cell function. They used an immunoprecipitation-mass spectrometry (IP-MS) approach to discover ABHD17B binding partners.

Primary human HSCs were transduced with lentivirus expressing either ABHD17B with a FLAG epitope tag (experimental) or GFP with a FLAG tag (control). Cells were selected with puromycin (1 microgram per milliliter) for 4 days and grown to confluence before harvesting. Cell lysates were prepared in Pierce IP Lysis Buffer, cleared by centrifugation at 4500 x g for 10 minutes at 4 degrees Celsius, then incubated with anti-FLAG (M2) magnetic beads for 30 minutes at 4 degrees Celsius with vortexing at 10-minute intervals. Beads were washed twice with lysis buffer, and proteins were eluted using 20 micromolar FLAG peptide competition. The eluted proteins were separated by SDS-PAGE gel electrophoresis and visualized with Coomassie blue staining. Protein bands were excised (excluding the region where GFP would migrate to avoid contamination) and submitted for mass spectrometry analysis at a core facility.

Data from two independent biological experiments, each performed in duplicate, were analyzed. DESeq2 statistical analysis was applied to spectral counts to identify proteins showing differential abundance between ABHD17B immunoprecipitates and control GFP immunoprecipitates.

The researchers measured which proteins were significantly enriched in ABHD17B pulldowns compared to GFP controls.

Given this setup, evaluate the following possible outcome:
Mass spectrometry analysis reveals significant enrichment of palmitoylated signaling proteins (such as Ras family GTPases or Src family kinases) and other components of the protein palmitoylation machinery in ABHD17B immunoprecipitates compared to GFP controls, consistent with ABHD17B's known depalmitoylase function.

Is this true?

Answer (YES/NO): NO